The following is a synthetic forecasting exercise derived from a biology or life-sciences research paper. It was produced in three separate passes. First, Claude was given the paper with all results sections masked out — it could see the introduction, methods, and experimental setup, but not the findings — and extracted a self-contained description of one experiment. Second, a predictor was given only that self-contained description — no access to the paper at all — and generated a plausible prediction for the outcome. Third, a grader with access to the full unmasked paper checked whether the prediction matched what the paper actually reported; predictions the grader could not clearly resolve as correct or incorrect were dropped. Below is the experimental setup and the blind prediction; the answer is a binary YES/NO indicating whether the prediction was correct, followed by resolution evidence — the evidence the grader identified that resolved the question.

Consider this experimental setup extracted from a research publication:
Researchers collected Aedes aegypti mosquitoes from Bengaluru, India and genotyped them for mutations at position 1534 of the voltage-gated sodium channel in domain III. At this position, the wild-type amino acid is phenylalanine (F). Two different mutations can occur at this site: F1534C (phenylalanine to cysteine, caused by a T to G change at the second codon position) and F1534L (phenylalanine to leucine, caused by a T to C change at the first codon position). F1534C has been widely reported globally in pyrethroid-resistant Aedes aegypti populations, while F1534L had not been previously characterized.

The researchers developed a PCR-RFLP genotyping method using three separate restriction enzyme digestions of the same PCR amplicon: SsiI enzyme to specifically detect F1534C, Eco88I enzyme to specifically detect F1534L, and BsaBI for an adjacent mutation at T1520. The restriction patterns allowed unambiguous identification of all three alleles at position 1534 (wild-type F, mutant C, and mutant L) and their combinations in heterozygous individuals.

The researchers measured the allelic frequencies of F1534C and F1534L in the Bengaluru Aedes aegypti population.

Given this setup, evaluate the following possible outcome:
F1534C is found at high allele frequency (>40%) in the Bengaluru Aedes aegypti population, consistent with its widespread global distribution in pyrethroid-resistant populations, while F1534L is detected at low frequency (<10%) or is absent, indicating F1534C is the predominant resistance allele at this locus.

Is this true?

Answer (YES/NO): NO